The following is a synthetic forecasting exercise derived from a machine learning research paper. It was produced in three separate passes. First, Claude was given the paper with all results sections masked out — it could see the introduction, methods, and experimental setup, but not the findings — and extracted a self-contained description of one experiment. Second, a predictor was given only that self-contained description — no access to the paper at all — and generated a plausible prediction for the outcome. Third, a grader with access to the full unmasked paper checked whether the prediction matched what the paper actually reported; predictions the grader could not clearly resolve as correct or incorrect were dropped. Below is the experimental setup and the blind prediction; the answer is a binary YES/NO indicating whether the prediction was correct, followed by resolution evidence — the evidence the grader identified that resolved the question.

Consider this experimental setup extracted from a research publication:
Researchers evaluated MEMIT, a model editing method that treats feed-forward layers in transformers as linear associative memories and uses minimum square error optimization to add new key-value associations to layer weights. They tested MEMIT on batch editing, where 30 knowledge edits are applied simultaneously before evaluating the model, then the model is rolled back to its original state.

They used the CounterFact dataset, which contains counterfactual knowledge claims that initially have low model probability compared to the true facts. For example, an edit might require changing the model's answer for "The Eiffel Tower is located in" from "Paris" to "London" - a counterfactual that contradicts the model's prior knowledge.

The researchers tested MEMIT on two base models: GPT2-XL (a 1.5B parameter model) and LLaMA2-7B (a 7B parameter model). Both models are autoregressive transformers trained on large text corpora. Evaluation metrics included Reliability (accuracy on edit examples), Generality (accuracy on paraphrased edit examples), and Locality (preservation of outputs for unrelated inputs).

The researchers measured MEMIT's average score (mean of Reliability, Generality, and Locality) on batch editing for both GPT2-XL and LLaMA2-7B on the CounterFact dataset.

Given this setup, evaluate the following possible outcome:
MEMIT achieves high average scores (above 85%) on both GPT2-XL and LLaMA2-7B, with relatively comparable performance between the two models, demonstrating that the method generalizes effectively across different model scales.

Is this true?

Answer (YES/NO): NO